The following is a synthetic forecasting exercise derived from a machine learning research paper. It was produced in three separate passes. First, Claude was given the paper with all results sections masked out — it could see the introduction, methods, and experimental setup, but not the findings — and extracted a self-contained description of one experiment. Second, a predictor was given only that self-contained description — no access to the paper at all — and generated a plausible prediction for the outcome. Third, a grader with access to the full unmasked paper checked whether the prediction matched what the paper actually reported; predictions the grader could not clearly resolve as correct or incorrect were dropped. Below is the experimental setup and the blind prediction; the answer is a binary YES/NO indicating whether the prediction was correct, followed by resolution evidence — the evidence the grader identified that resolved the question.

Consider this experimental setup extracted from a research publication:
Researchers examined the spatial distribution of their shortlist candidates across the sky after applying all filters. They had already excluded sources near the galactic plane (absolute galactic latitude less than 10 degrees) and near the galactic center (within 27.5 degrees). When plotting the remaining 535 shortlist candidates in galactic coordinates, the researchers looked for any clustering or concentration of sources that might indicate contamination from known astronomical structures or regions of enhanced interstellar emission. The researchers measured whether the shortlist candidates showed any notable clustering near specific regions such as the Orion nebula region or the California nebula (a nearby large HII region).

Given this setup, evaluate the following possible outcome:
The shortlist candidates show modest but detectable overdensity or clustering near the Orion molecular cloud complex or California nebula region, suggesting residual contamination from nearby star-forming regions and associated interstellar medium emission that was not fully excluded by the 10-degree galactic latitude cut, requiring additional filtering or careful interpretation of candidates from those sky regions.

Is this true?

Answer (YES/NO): YES